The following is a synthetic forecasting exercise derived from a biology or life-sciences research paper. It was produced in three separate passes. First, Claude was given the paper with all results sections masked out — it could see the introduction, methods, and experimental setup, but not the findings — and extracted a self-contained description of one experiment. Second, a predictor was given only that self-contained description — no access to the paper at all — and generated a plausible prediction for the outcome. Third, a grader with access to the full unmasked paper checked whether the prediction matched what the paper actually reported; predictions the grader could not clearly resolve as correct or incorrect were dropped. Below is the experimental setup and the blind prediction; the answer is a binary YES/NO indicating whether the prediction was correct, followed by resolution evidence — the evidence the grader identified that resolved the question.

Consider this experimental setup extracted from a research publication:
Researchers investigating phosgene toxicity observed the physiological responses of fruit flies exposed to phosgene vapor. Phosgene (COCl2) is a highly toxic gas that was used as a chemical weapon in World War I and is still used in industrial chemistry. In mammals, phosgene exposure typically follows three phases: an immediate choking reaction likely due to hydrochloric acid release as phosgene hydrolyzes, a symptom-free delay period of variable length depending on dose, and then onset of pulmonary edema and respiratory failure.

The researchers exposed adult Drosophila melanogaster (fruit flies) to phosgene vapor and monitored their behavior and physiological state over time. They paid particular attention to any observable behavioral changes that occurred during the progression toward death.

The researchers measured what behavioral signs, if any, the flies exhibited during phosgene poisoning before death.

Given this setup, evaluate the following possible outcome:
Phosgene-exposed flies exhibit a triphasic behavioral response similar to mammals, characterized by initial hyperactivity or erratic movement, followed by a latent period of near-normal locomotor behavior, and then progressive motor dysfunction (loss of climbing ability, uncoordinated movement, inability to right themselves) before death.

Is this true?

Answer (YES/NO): NO